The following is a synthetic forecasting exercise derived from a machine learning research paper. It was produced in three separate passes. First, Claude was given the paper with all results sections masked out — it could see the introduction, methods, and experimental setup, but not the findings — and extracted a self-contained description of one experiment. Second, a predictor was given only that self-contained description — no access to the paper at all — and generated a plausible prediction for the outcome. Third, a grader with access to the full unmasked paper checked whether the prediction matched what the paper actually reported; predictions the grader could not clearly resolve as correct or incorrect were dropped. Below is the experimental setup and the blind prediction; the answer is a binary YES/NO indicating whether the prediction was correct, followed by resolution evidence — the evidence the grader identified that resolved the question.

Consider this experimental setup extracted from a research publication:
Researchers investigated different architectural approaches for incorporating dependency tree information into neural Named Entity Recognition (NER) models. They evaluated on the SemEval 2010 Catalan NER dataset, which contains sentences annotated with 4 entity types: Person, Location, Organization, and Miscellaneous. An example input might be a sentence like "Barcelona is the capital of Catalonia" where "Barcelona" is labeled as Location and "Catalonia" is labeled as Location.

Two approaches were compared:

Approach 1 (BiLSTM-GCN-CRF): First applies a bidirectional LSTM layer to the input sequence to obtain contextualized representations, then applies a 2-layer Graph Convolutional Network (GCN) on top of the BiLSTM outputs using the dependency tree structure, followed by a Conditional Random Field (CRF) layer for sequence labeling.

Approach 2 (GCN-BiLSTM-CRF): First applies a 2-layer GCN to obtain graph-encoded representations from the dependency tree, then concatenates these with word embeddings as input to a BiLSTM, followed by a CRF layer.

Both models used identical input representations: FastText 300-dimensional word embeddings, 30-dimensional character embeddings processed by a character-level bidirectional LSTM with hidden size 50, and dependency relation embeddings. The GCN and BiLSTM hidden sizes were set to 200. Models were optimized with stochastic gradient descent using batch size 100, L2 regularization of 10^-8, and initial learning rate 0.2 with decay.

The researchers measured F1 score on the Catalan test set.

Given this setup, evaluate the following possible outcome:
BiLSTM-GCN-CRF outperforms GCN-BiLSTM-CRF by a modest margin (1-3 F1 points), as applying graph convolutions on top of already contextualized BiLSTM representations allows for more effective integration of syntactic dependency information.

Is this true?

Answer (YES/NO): NO